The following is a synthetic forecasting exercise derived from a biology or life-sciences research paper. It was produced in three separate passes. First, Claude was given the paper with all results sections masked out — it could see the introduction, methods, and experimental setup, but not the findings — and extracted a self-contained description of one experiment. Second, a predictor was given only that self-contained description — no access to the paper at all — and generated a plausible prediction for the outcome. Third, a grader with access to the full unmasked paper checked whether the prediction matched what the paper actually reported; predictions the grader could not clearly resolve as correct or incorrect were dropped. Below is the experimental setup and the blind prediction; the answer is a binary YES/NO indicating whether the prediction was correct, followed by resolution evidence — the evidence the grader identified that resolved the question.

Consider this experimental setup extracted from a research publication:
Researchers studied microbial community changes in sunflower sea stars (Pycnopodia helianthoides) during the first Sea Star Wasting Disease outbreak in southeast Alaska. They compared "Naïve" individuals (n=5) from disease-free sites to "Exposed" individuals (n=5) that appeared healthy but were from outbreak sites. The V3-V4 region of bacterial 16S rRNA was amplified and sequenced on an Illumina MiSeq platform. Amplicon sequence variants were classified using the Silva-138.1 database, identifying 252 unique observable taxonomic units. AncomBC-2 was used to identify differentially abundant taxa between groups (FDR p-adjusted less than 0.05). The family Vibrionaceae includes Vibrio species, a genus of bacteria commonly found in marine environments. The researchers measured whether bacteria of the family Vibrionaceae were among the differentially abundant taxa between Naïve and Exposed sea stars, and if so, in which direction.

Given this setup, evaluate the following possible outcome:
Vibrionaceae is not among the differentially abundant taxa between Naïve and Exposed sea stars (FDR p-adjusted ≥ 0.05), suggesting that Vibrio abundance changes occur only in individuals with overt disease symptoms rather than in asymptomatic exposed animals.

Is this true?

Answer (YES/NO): NO